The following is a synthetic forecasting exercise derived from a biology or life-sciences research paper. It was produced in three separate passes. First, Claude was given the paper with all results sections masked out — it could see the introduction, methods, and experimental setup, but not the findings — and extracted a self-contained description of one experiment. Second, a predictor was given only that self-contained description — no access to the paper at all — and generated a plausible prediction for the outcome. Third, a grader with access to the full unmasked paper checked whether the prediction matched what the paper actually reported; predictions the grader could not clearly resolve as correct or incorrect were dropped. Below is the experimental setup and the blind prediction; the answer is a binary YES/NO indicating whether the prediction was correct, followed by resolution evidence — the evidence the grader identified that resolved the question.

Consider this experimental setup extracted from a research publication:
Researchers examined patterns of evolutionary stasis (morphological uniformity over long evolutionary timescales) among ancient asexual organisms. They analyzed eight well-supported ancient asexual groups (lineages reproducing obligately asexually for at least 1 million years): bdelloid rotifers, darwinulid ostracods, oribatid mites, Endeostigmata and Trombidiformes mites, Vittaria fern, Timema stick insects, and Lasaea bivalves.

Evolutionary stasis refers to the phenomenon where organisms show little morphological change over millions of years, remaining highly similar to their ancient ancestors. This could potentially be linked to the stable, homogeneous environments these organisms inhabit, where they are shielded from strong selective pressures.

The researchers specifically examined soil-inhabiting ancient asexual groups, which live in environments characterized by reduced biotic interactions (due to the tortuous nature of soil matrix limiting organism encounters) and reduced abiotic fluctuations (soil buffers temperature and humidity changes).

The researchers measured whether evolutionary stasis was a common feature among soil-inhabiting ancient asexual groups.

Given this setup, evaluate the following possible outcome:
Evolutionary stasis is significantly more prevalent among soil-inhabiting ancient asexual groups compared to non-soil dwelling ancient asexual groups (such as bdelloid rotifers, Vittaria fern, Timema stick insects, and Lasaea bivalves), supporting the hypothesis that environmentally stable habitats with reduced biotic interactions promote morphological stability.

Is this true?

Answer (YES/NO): NO